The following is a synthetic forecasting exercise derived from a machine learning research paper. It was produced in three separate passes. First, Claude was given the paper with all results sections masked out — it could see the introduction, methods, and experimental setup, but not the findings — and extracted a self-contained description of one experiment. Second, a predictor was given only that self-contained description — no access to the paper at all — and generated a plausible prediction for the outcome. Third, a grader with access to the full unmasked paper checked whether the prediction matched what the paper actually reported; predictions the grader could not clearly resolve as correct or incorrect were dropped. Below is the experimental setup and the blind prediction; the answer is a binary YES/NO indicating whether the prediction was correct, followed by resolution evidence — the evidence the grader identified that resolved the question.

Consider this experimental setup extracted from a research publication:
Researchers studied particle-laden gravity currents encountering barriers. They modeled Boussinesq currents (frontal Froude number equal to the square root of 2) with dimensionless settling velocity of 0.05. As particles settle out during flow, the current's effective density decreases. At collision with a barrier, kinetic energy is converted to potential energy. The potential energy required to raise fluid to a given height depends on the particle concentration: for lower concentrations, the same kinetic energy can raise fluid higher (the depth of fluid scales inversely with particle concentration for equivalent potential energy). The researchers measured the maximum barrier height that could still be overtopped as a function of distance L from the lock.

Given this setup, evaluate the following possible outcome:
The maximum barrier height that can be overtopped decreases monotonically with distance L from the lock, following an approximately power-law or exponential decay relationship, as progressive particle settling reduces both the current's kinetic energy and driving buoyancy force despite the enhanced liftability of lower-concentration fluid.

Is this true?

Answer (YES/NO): NO